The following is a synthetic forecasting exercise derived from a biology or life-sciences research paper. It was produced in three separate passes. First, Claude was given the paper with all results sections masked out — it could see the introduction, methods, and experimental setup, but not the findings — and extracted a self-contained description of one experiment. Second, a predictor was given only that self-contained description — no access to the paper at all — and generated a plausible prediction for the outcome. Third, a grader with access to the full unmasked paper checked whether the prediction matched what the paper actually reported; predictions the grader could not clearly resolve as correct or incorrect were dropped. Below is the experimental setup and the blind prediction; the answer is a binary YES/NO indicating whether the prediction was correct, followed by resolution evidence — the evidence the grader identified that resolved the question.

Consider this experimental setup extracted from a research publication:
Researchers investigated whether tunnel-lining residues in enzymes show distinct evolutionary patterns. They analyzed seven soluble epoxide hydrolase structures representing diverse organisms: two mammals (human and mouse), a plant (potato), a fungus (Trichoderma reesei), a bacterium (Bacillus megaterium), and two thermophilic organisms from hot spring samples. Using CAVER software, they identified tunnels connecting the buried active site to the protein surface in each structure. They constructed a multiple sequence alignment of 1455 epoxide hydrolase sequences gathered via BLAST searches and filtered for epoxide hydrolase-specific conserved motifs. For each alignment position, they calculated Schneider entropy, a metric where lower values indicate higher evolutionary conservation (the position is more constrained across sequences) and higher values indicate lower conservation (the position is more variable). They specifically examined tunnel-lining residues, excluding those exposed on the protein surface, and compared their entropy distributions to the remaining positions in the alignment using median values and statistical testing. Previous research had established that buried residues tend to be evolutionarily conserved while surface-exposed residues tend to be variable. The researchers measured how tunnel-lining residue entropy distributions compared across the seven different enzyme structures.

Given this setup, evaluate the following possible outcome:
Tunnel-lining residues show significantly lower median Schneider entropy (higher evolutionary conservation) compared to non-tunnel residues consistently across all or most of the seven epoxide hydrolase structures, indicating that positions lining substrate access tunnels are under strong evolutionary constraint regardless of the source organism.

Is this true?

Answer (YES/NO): NO